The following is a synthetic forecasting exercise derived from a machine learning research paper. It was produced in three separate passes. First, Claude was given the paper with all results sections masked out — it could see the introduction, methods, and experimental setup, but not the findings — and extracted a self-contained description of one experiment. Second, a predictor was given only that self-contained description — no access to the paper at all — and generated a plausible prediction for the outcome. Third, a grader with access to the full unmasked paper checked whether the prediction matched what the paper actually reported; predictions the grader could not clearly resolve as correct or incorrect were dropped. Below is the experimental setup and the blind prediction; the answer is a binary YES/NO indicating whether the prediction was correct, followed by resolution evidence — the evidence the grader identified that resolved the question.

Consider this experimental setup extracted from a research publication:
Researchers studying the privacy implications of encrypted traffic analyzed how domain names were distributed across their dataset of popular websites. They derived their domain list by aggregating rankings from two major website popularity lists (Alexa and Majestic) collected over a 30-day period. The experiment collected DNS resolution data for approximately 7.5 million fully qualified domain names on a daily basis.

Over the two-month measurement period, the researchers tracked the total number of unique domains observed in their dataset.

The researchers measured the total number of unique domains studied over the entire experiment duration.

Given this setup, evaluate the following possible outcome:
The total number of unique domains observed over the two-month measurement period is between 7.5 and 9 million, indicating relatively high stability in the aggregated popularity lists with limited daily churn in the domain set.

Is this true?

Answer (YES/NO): NO